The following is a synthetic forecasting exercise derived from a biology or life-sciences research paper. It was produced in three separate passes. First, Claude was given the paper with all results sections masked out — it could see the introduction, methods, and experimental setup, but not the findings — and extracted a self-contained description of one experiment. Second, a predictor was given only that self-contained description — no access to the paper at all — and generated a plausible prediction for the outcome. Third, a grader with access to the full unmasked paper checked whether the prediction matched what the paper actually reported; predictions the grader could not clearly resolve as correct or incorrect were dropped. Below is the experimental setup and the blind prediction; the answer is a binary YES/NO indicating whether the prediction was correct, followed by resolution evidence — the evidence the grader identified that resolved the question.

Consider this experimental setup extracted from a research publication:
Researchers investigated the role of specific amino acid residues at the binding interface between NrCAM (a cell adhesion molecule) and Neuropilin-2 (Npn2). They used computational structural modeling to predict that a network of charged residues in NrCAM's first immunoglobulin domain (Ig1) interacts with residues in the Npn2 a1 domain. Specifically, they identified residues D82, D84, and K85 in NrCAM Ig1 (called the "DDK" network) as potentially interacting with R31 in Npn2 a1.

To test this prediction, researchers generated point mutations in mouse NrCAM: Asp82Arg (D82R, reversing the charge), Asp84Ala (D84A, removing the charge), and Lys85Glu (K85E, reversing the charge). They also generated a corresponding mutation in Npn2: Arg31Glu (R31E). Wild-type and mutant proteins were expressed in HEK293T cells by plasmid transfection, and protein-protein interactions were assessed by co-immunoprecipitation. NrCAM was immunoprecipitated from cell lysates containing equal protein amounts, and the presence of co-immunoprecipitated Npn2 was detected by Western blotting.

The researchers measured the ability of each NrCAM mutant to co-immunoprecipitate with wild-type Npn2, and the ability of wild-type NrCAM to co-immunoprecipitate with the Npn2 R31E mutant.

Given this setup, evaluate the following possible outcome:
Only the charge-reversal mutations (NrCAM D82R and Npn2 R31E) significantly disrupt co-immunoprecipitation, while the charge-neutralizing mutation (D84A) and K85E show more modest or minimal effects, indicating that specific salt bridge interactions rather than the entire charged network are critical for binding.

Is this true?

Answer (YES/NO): NO